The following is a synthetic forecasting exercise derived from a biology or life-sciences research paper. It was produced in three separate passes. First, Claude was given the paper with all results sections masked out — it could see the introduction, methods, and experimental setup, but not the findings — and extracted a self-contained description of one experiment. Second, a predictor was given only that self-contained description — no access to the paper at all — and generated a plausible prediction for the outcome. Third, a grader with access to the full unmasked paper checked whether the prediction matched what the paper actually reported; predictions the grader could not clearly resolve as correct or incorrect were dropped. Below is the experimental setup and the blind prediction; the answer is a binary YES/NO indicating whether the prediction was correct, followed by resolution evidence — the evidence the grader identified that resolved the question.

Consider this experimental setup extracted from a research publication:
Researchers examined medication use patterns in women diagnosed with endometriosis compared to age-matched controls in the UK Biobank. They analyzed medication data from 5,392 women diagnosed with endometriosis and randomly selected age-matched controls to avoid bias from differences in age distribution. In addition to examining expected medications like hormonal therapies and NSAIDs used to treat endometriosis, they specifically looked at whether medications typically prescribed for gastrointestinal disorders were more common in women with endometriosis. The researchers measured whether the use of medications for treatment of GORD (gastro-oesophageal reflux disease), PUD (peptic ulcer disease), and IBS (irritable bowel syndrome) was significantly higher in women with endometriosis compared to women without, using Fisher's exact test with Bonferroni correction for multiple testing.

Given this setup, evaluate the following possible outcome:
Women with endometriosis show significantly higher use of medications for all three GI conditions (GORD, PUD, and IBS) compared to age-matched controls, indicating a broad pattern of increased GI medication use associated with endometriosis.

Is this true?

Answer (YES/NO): YES